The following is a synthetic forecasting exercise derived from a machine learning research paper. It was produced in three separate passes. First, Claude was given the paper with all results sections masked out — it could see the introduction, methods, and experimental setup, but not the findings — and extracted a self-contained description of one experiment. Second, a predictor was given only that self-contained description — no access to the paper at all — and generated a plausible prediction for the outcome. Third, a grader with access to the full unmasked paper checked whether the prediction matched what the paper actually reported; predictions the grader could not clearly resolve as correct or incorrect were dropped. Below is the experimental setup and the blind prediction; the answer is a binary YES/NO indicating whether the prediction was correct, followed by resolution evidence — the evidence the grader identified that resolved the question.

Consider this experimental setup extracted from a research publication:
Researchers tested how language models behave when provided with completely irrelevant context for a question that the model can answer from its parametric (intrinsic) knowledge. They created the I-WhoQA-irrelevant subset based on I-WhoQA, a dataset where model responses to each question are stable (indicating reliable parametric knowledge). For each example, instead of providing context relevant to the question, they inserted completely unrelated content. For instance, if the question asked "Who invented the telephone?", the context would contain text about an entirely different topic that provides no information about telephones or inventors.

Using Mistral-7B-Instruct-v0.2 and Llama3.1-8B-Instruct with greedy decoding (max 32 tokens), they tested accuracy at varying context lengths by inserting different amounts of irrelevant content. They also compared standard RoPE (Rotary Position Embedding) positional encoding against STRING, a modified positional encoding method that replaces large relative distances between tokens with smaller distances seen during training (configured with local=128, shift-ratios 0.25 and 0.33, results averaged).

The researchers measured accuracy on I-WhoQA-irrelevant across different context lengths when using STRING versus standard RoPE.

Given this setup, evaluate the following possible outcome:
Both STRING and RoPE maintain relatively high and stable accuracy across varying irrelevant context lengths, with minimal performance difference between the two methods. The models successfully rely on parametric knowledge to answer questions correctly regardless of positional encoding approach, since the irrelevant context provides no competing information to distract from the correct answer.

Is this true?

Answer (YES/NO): NO